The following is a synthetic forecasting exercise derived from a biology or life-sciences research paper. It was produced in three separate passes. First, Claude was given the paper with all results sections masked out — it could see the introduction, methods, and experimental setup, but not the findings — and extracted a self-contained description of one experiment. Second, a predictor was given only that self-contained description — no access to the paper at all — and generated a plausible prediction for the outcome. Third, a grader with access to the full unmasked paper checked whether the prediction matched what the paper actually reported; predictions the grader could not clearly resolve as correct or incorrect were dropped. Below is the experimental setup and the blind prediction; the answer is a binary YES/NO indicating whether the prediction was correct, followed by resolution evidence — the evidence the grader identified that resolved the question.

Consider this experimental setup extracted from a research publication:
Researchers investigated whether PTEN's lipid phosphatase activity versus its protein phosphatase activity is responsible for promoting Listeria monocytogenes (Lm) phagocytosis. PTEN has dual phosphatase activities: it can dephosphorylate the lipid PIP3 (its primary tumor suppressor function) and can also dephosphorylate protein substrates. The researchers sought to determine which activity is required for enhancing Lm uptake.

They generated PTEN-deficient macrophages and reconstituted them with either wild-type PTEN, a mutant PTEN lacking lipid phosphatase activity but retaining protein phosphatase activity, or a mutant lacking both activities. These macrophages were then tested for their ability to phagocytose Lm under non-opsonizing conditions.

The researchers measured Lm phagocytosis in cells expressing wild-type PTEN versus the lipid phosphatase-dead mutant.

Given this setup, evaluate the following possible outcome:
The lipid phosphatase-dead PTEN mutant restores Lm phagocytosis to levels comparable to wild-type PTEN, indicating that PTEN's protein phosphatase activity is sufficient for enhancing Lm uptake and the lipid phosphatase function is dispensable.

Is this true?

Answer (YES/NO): NO